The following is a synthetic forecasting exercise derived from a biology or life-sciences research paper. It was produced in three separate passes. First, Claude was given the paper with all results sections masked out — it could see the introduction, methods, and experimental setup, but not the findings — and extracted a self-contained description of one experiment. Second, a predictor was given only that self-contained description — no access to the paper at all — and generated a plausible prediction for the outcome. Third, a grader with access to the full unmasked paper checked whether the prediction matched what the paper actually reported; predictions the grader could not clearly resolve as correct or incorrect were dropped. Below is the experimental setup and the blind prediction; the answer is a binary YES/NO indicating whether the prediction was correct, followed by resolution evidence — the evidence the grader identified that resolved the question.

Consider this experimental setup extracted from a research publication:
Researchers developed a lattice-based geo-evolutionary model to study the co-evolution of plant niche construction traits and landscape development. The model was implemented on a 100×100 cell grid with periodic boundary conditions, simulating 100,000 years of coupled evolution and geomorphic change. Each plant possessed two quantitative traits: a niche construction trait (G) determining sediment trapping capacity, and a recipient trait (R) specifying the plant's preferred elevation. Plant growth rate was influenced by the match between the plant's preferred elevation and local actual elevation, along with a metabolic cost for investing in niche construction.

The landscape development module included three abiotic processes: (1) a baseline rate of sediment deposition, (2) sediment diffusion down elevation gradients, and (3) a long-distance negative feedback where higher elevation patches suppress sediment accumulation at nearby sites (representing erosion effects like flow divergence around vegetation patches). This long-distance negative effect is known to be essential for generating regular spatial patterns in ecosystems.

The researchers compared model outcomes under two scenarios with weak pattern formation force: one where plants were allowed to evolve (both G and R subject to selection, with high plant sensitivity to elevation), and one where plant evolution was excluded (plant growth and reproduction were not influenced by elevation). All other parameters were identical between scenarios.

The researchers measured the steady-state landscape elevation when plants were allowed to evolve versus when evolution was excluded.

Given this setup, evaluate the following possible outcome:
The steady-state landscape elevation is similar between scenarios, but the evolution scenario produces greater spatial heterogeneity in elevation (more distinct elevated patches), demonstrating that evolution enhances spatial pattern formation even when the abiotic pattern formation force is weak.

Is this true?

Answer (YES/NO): NO